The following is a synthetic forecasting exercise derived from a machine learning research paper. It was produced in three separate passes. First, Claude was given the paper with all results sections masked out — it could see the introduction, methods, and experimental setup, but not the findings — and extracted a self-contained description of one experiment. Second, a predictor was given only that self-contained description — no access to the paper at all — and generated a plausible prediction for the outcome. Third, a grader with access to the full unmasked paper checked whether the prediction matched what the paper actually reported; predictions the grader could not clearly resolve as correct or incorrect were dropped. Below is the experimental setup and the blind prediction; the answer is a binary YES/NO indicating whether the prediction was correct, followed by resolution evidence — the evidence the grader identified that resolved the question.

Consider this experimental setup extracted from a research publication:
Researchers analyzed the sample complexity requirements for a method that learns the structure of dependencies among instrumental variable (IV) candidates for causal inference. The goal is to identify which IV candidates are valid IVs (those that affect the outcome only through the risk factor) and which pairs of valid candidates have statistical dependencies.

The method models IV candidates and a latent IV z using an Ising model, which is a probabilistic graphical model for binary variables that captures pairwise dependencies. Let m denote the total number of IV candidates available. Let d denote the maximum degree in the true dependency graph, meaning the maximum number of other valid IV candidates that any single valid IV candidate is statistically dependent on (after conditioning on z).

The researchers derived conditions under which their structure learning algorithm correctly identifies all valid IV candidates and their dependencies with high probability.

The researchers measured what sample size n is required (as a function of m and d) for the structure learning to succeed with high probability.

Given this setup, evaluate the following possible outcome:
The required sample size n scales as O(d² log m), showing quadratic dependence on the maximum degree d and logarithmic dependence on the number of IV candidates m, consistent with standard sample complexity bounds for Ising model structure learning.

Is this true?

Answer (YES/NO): NO